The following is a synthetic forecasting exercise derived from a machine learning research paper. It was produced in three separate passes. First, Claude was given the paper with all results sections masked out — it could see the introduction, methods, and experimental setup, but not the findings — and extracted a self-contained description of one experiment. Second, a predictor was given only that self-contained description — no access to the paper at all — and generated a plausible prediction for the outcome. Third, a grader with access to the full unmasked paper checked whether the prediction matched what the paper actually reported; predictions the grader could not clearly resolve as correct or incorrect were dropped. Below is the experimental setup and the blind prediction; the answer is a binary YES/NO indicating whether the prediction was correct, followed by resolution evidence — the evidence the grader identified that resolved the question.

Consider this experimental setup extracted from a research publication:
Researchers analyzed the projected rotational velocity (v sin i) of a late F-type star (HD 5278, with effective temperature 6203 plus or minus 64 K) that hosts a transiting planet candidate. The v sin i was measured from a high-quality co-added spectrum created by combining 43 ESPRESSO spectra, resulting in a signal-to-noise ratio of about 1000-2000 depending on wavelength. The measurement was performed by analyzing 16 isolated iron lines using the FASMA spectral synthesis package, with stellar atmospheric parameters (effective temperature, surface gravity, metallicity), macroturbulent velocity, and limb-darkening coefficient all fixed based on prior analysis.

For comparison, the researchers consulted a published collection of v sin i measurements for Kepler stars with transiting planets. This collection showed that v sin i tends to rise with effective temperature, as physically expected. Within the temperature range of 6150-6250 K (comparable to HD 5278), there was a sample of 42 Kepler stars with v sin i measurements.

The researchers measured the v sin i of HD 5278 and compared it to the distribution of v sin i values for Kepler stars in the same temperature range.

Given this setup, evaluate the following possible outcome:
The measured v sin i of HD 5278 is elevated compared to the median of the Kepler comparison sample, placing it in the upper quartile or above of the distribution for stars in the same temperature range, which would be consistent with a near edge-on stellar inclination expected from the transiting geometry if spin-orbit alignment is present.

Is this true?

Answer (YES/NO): NO